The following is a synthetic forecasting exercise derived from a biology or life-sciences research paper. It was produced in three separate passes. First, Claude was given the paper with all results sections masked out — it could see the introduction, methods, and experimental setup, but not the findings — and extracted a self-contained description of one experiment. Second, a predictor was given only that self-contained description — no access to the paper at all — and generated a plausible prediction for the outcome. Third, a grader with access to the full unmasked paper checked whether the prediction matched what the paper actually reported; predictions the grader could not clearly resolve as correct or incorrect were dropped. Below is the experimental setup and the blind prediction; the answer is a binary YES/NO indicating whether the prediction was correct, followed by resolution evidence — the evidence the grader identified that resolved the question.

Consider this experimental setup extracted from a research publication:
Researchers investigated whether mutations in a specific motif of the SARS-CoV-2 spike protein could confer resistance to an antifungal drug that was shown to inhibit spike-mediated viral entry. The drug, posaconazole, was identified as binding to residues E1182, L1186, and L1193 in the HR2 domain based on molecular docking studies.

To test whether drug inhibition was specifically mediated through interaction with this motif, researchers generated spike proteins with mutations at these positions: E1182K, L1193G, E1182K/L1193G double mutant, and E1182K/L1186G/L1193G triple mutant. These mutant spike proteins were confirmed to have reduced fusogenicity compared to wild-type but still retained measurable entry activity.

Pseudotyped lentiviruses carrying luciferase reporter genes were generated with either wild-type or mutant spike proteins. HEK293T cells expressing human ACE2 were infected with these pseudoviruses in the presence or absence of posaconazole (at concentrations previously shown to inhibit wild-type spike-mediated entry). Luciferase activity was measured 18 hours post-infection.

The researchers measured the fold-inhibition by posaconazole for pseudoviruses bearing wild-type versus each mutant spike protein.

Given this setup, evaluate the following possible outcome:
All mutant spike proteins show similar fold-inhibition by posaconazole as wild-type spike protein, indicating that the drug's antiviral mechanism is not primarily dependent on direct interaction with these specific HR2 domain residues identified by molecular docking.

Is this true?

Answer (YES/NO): NO